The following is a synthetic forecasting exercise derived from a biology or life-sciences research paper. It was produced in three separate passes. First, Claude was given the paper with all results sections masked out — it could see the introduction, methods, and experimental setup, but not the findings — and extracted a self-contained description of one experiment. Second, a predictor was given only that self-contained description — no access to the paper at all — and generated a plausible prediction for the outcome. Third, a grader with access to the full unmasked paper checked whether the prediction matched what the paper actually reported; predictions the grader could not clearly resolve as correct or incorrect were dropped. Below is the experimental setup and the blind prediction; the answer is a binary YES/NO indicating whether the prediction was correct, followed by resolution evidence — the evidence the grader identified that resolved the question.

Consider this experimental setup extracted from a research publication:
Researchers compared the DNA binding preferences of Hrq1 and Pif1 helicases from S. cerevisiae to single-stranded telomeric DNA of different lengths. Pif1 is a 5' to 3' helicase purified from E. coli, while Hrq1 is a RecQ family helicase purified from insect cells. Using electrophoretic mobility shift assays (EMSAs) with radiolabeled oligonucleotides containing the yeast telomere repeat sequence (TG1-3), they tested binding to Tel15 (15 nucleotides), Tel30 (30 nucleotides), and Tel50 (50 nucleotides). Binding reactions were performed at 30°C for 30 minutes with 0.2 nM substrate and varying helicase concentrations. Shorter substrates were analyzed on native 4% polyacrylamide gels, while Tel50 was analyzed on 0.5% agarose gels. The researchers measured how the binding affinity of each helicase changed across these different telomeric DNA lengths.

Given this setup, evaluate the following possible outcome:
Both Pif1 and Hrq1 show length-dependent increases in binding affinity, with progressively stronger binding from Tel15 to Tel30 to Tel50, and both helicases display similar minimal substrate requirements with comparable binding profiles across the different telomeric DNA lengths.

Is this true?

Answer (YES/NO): NO